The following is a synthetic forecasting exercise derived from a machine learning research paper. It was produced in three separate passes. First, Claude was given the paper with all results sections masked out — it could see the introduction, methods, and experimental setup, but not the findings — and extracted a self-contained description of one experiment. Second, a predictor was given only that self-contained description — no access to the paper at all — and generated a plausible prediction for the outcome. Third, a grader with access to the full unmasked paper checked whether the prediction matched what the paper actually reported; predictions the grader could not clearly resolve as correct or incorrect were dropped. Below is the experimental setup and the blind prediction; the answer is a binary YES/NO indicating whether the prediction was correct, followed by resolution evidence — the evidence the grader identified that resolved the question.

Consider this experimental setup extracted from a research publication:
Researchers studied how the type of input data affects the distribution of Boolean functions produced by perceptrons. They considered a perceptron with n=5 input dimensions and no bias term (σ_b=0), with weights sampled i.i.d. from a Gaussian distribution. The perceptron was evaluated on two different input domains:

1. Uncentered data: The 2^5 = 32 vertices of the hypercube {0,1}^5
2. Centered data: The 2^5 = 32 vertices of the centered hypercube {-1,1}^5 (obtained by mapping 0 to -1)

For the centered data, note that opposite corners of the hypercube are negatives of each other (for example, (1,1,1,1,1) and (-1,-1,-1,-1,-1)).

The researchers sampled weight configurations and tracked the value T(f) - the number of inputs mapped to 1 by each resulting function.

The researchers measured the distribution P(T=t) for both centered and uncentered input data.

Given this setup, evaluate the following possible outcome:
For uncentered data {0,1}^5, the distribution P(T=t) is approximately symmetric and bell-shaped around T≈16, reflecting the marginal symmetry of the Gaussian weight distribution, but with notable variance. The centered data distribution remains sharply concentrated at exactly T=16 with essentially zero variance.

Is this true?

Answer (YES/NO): NO